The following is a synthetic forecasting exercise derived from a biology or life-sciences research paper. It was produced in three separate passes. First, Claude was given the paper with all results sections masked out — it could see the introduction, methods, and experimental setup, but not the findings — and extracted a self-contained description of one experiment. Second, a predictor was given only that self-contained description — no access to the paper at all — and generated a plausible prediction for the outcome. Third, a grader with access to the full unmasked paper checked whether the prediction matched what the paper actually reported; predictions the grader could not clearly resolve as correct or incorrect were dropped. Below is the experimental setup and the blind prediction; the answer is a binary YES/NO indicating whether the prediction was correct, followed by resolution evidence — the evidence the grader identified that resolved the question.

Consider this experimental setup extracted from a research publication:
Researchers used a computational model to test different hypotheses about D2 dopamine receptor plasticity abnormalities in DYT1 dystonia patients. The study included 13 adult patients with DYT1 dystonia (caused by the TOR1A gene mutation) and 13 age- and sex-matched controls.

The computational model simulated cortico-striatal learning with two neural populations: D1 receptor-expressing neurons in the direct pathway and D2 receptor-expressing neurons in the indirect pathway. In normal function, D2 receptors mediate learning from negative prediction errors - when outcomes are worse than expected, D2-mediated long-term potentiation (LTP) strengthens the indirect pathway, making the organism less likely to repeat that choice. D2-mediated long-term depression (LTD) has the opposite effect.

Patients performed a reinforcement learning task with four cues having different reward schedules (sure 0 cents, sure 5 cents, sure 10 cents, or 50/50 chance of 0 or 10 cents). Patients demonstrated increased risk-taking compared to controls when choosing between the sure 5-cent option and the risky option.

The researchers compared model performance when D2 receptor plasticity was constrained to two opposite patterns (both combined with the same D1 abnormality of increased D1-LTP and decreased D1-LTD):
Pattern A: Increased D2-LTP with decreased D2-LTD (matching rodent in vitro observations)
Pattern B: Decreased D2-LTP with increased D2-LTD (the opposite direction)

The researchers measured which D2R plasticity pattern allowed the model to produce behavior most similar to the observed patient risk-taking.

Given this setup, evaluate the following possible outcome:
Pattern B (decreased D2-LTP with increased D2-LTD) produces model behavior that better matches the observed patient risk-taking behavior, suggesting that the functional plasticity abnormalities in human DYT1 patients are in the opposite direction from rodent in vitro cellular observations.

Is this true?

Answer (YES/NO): YES